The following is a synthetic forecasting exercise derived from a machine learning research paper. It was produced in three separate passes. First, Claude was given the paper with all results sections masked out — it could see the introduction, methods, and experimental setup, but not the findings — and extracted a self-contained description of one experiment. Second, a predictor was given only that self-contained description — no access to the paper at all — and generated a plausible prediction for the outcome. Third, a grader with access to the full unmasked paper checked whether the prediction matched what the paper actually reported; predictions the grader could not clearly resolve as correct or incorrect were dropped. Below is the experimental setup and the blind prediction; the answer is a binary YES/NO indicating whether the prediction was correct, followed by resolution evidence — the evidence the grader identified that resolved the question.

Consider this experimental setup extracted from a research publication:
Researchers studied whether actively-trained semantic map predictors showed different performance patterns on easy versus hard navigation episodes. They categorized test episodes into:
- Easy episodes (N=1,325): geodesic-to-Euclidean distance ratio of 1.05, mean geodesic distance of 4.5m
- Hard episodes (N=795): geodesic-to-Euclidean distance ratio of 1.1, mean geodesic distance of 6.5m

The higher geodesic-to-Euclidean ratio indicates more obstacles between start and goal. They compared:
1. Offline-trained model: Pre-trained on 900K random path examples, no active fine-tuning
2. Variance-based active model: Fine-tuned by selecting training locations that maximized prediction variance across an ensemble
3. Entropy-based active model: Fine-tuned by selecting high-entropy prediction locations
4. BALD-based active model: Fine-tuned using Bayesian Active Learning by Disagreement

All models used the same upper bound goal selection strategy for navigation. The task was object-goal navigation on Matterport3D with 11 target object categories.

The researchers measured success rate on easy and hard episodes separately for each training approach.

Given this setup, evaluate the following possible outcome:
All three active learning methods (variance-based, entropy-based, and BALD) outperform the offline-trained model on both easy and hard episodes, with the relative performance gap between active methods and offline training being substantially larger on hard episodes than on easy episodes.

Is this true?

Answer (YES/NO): NO